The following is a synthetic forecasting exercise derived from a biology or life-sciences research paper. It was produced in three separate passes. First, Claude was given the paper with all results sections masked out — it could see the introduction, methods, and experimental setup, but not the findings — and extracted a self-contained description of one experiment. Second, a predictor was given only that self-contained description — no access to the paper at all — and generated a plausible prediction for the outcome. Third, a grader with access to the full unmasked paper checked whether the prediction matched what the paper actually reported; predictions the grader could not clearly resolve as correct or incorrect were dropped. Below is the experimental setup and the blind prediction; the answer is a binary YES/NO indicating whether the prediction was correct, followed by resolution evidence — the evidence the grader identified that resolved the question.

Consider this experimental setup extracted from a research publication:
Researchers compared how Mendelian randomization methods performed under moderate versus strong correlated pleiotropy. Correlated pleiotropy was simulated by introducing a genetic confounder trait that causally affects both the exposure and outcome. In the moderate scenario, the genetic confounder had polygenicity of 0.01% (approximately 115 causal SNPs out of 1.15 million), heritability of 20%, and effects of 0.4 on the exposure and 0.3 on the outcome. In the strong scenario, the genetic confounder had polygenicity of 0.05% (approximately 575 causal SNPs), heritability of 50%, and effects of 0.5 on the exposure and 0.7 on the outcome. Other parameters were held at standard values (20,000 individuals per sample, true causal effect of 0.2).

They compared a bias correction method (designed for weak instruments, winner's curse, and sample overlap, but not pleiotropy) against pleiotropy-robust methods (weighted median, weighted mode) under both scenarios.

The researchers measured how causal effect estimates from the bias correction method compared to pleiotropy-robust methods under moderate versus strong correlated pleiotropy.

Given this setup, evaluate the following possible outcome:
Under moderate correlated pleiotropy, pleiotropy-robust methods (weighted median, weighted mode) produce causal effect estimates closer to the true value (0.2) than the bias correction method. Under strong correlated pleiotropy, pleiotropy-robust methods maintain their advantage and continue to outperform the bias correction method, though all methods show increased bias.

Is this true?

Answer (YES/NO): NO